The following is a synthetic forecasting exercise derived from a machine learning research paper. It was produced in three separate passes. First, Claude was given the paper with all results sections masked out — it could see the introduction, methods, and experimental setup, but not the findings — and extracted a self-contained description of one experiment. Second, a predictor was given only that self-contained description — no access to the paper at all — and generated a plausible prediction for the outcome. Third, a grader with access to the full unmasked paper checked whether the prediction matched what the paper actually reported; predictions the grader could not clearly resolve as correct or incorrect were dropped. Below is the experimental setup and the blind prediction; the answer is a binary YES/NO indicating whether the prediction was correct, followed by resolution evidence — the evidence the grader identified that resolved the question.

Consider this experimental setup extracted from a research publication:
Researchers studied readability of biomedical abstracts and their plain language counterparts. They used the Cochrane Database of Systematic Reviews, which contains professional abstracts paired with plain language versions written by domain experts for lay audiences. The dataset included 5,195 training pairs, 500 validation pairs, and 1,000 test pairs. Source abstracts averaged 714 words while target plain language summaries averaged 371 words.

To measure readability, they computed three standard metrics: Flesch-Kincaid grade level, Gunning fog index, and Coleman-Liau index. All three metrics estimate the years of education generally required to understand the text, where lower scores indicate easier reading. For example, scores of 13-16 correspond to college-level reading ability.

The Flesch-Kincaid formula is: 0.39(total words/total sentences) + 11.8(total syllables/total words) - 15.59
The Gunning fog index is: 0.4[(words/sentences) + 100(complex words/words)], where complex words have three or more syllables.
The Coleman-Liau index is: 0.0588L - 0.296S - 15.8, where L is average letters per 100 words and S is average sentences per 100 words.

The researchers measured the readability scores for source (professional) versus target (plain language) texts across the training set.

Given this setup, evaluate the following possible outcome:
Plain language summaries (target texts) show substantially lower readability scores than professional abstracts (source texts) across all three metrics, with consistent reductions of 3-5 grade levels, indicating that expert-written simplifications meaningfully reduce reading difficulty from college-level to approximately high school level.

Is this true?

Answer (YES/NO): NO